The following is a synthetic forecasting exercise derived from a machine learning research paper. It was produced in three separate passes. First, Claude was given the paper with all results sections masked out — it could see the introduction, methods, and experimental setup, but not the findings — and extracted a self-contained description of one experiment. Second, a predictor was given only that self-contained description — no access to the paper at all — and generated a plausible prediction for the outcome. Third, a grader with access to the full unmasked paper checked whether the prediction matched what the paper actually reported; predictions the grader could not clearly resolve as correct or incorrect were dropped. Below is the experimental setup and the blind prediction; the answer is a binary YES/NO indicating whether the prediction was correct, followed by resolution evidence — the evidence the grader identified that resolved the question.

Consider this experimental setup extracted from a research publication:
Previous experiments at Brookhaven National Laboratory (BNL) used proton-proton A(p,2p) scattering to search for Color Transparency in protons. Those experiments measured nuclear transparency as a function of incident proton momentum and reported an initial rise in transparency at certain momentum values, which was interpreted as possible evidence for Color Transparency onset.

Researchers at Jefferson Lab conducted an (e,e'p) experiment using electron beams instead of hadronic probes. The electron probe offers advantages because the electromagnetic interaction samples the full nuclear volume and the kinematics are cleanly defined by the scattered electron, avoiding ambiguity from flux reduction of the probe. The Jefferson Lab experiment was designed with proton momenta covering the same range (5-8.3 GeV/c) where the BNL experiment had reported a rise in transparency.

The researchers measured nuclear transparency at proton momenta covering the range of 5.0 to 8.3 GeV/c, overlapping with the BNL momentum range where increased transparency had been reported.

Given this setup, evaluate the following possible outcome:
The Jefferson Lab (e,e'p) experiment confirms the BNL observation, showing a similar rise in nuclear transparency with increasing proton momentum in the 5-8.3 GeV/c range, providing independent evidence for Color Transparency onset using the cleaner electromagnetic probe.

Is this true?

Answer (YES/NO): NO